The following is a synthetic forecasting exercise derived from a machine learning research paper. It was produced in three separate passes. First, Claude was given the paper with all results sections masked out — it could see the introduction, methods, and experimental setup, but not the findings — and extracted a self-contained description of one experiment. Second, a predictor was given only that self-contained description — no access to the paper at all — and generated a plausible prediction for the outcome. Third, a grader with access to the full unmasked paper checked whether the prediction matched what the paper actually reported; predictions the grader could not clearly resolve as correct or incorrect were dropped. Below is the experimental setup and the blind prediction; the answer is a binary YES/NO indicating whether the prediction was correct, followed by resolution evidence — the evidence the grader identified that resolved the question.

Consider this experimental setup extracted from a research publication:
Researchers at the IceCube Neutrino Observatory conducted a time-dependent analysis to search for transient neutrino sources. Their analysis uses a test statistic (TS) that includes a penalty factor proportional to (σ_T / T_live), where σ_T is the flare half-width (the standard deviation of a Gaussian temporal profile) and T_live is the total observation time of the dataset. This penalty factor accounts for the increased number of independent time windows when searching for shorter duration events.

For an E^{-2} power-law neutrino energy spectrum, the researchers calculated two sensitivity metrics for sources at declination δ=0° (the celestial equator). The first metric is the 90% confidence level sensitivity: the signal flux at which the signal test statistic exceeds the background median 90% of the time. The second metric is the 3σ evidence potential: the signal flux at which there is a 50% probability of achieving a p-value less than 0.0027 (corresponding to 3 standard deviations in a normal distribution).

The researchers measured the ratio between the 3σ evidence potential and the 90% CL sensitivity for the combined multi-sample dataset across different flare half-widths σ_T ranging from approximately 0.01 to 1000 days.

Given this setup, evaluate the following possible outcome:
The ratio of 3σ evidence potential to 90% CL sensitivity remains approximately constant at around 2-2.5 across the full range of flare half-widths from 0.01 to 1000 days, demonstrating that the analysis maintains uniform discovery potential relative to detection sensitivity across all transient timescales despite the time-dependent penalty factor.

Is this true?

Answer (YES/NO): NO